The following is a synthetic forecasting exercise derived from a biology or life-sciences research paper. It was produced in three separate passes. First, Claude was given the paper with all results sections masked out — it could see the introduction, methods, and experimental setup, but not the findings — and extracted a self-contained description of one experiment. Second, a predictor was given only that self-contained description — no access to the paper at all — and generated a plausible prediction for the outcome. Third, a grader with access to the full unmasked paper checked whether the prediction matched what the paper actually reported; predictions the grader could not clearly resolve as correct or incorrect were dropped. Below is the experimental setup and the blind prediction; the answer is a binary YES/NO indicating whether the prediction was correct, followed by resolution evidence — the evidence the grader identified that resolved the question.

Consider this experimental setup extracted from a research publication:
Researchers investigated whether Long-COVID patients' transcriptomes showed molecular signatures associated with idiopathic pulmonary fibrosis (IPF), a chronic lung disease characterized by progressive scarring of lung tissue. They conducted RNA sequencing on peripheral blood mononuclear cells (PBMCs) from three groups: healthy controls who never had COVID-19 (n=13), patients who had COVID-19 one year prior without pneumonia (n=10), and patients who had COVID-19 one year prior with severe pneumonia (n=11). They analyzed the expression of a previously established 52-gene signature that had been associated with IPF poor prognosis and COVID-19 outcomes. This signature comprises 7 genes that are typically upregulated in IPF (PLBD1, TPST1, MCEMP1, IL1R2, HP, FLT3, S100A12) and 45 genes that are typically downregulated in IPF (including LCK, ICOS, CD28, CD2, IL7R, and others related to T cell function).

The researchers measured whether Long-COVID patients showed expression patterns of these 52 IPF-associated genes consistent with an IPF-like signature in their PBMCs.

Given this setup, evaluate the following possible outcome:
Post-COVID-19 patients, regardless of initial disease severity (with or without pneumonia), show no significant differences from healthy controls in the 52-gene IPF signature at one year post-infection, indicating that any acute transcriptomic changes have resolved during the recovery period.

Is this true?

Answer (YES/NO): NO